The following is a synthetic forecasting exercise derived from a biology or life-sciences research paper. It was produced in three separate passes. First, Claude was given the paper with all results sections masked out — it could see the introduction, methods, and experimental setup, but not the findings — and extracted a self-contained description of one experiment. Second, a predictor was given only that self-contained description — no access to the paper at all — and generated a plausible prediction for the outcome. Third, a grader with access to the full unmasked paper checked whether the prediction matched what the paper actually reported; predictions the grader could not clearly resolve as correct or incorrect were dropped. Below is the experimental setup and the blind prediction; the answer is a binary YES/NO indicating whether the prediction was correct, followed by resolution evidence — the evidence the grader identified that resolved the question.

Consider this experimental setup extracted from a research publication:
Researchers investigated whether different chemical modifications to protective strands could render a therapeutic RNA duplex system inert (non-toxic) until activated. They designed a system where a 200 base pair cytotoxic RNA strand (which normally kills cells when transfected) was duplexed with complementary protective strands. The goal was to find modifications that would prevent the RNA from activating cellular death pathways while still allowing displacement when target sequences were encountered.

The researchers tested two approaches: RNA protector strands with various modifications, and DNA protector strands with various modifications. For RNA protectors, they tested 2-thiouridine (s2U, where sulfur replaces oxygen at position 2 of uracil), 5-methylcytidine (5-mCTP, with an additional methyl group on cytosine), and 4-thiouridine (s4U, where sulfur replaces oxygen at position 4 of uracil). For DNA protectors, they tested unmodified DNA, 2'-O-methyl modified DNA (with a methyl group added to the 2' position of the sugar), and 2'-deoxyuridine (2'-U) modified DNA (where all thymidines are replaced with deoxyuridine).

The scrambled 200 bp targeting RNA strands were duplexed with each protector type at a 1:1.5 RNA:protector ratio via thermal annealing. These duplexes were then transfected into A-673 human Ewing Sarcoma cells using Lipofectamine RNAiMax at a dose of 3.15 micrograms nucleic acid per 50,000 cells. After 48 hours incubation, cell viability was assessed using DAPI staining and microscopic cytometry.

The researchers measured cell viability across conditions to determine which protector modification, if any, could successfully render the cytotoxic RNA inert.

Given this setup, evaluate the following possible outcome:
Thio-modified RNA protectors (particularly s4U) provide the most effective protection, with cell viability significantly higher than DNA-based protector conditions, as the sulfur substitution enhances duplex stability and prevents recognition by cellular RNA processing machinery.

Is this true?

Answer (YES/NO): NO